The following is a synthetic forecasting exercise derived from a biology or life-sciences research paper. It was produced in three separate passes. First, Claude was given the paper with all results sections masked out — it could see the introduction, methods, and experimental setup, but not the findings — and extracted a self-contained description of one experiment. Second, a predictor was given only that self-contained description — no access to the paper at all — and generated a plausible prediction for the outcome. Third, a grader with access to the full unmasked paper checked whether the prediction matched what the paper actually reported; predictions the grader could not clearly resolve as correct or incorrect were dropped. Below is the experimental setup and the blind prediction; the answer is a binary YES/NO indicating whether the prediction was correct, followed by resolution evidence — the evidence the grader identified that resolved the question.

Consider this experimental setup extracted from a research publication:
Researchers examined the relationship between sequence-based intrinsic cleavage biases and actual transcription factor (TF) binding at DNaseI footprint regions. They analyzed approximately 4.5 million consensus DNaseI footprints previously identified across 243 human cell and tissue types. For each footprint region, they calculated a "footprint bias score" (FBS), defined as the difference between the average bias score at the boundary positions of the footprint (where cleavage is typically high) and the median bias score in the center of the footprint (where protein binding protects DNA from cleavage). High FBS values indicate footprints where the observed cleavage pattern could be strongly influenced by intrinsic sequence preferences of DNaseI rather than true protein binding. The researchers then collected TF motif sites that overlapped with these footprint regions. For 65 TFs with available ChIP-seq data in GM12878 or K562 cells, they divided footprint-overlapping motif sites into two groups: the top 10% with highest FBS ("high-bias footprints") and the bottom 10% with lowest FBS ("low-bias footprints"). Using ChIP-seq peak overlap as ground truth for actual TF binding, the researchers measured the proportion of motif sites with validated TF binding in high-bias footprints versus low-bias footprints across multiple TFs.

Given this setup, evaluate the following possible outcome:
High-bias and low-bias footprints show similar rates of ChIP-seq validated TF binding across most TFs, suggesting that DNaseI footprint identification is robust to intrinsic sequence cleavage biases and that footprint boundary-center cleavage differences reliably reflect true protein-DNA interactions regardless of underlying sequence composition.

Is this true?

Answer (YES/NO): NO